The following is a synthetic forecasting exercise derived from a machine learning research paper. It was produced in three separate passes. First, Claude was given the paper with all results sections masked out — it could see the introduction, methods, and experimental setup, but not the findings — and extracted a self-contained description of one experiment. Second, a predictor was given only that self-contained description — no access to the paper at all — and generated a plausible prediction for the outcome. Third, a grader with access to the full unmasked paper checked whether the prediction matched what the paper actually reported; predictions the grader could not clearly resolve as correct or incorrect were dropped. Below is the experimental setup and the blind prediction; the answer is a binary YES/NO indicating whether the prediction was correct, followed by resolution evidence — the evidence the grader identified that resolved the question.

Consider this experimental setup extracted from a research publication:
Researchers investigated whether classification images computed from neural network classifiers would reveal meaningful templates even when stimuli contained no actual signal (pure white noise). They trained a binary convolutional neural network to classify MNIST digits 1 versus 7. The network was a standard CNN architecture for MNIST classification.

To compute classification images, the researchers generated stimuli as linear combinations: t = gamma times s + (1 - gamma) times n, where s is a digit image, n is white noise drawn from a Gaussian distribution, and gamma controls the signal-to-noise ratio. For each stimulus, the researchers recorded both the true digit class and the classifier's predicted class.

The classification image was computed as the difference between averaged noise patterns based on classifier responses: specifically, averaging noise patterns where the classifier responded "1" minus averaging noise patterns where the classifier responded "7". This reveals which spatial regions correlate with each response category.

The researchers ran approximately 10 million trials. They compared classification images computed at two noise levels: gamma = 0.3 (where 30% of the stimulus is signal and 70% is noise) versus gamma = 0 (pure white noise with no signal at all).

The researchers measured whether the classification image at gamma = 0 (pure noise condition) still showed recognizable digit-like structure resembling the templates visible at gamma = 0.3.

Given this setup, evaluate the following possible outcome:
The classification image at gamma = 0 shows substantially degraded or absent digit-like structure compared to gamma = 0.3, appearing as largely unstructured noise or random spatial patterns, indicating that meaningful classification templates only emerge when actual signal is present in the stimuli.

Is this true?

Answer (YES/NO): NO